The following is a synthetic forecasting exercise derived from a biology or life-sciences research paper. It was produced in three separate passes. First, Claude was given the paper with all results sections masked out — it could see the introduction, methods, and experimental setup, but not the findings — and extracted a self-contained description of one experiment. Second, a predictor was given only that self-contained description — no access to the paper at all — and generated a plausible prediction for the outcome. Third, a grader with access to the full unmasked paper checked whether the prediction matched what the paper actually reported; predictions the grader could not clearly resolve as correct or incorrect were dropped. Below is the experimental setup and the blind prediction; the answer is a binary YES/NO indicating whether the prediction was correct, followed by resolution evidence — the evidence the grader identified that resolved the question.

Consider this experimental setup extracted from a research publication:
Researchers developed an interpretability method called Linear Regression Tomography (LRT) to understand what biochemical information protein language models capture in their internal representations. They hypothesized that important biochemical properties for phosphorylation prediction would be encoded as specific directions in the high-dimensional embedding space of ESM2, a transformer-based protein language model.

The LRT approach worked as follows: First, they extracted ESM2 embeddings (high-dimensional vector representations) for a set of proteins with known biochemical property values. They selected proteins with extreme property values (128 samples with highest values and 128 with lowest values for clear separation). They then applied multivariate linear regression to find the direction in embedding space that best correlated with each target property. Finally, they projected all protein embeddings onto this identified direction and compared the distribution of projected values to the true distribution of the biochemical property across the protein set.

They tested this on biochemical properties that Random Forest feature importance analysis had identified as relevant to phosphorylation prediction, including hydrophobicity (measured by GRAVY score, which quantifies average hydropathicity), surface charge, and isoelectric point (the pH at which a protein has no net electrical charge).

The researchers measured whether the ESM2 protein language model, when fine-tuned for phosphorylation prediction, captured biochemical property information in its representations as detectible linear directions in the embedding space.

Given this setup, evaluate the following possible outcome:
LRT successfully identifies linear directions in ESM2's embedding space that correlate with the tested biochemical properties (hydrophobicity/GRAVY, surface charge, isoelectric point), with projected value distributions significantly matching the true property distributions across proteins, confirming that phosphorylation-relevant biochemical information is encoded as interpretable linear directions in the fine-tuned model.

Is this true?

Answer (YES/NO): YES